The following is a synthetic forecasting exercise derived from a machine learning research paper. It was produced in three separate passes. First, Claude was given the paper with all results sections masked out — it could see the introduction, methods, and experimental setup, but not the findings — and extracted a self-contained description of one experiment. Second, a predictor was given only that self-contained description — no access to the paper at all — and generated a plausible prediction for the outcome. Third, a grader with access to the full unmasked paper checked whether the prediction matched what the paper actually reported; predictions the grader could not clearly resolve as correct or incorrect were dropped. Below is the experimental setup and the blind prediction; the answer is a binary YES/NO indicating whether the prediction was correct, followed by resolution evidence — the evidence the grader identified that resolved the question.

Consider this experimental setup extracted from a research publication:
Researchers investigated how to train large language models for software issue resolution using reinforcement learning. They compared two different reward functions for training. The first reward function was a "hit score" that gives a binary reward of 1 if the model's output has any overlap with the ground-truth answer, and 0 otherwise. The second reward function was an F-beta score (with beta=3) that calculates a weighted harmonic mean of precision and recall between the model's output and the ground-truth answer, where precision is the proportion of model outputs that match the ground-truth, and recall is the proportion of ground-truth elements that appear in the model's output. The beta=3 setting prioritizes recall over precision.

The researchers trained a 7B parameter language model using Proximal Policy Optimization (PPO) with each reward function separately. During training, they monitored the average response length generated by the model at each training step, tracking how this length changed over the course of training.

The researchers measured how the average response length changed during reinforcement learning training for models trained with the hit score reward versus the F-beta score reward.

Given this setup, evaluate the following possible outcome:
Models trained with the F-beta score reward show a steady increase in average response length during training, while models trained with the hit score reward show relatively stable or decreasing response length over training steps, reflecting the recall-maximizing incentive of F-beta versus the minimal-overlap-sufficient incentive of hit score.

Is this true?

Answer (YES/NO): NO